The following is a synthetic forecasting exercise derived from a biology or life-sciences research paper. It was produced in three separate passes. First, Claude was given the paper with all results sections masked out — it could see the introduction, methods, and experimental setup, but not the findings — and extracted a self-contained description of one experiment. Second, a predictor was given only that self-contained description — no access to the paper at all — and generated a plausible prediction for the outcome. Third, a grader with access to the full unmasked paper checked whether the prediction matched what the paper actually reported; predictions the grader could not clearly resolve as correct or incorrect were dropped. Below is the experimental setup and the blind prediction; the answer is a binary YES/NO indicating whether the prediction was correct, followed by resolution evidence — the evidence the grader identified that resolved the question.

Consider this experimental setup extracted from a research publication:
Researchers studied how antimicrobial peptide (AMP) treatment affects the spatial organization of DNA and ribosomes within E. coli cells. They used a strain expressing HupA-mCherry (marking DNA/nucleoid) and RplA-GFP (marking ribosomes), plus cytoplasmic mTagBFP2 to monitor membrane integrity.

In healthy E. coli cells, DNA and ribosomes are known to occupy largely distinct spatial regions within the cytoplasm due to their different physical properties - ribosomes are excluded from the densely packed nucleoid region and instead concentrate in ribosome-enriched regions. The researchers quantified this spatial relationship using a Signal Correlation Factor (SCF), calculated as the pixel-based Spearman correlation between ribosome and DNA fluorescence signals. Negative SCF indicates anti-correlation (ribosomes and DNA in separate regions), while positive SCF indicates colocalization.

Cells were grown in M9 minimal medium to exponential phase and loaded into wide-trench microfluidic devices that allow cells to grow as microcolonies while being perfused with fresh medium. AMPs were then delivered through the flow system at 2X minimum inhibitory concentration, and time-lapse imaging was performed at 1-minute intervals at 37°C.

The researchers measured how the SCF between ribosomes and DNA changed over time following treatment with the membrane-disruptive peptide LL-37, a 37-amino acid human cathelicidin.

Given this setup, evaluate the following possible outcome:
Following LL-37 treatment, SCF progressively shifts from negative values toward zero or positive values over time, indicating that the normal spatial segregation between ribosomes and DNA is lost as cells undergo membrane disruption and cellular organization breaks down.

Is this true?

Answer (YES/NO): NO